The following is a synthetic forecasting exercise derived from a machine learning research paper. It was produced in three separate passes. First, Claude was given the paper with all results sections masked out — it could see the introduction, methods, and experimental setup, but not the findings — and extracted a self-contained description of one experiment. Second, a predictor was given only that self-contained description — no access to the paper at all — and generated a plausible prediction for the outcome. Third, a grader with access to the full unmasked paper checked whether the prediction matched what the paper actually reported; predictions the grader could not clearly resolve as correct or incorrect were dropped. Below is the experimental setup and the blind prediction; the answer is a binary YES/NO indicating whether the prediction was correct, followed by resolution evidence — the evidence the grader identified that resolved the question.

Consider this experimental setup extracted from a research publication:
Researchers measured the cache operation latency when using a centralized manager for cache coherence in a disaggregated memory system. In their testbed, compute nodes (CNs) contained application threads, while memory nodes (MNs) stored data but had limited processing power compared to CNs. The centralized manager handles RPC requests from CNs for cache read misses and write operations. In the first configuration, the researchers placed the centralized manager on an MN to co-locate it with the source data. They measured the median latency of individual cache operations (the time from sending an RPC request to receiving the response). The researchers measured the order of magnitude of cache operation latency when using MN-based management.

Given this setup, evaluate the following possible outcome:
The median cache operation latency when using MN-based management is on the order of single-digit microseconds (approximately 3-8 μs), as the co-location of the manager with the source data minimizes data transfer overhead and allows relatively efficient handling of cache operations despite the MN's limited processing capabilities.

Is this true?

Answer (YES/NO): NO